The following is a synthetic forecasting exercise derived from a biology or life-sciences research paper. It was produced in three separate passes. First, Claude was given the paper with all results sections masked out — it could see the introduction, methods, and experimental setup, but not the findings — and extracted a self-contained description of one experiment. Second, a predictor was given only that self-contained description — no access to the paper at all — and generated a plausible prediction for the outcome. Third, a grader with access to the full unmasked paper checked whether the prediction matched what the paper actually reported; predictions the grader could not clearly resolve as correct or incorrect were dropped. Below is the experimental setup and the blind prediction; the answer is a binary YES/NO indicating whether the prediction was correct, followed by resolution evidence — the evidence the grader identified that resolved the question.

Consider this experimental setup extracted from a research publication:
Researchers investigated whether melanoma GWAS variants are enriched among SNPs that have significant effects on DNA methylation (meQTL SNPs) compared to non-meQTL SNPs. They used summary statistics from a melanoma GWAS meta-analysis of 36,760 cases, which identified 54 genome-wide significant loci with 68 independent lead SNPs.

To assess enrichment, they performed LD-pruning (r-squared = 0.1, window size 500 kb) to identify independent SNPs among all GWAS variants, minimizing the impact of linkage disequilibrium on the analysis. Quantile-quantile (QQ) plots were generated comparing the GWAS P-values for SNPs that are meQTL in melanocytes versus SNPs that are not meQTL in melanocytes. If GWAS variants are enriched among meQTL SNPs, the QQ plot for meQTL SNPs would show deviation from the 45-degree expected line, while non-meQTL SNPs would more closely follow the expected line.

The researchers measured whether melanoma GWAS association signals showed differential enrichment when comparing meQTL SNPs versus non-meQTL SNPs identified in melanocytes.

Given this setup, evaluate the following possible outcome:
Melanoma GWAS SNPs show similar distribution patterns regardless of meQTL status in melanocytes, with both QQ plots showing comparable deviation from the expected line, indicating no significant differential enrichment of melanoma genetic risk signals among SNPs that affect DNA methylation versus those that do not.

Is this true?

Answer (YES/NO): NO